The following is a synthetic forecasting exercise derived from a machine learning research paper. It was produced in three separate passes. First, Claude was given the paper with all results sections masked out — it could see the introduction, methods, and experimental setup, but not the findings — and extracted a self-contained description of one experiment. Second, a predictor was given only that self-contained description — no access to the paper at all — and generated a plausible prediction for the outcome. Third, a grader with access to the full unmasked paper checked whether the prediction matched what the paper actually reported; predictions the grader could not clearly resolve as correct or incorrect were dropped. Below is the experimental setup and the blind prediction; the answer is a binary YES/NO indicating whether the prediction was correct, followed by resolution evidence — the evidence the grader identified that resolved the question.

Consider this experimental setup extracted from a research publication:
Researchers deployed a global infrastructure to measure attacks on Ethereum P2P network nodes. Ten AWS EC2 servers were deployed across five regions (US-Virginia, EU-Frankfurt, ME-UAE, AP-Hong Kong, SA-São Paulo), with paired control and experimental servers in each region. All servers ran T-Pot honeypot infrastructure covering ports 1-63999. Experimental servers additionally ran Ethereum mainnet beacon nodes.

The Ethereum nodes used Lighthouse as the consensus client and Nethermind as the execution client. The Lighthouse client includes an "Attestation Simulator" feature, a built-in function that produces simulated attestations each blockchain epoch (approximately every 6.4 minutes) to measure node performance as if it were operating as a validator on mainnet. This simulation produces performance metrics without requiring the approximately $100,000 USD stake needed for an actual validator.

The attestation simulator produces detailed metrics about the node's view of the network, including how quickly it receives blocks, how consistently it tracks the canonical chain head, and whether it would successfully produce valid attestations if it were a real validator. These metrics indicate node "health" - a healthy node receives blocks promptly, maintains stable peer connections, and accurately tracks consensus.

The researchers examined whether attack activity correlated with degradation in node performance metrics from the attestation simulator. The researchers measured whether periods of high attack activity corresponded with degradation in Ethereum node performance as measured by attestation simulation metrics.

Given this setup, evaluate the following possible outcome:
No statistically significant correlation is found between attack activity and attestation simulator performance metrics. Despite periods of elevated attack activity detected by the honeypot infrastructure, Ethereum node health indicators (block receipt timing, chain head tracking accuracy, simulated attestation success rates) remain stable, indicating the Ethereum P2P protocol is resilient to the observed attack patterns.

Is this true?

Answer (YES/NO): NO